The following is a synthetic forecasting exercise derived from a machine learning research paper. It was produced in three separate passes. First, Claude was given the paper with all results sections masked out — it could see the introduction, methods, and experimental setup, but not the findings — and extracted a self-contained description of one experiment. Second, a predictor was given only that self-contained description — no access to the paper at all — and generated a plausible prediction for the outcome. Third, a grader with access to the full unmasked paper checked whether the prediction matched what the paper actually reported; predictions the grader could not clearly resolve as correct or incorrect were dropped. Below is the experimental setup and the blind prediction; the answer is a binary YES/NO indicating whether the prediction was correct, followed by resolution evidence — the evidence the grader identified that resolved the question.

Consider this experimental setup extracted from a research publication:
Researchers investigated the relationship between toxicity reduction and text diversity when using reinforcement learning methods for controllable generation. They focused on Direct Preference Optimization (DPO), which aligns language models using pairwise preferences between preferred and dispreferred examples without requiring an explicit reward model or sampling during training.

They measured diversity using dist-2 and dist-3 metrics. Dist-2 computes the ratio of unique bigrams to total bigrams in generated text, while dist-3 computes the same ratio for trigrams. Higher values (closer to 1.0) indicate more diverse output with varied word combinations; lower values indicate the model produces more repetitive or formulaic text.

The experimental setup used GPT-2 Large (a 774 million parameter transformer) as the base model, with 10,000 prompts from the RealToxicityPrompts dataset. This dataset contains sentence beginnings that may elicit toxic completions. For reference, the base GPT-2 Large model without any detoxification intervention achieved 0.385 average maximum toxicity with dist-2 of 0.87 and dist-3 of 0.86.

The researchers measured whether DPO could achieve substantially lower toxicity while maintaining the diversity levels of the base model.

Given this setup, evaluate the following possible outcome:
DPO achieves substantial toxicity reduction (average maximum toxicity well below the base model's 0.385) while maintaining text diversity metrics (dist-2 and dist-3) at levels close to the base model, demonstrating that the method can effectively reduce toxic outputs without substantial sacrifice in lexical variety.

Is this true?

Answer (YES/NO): NO